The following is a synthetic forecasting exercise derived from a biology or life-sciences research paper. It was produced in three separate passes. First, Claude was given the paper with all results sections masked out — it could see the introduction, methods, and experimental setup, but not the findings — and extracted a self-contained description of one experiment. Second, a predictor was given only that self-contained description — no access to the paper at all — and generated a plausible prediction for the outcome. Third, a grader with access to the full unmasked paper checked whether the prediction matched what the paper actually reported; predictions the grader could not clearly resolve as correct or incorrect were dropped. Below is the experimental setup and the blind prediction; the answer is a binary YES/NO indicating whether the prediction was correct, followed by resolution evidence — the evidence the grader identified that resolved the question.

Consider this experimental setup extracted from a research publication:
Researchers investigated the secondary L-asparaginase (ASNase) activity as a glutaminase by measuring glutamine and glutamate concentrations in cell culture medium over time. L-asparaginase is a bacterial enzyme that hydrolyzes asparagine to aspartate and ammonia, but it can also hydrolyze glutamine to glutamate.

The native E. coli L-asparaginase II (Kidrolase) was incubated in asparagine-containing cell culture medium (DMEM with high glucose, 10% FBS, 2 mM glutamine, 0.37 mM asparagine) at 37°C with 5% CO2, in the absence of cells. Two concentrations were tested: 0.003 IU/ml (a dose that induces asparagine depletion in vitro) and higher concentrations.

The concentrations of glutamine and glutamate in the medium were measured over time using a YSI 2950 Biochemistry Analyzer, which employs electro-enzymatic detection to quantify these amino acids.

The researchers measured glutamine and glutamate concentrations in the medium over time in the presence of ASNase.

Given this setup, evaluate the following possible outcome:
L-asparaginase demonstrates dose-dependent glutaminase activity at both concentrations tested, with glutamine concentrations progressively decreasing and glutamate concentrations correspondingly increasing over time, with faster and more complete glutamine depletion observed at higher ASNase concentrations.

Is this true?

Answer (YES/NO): NO